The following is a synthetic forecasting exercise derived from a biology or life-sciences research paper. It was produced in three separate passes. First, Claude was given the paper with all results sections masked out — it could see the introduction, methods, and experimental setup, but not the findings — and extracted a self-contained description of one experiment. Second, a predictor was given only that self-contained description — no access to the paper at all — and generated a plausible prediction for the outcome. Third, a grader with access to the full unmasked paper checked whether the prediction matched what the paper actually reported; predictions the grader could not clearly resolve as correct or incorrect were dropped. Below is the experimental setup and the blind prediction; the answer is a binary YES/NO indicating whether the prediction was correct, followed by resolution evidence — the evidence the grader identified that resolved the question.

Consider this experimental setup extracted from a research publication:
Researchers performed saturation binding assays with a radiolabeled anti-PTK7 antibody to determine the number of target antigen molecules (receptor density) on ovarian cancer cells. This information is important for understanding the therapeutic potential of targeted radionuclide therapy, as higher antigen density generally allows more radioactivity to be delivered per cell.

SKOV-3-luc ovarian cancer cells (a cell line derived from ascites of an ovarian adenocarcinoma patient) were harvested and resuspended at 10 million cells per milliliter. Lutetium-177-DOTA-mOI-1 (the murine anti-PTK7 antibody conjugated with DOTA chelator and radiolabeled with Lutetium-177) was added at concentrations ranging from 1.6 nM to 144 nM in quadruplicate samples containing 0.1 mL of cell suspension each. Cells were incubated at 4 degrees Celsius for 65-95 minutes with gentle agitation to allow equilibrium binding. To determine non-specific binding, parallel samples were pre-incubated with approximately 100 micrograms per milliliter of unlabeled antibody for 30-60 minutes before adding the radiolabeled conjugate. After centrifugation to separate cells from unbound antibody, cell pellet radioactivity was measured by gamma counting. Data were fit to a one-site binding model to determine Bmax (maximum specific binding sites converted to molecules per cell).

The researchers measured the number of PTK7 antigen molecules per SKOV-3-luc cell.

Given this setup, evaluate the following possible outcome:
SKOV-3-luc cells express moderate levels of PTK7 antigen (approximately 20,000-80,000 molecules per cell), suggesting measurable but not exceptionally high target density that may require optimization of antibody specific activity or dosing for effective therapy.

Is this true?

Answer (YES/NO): YES